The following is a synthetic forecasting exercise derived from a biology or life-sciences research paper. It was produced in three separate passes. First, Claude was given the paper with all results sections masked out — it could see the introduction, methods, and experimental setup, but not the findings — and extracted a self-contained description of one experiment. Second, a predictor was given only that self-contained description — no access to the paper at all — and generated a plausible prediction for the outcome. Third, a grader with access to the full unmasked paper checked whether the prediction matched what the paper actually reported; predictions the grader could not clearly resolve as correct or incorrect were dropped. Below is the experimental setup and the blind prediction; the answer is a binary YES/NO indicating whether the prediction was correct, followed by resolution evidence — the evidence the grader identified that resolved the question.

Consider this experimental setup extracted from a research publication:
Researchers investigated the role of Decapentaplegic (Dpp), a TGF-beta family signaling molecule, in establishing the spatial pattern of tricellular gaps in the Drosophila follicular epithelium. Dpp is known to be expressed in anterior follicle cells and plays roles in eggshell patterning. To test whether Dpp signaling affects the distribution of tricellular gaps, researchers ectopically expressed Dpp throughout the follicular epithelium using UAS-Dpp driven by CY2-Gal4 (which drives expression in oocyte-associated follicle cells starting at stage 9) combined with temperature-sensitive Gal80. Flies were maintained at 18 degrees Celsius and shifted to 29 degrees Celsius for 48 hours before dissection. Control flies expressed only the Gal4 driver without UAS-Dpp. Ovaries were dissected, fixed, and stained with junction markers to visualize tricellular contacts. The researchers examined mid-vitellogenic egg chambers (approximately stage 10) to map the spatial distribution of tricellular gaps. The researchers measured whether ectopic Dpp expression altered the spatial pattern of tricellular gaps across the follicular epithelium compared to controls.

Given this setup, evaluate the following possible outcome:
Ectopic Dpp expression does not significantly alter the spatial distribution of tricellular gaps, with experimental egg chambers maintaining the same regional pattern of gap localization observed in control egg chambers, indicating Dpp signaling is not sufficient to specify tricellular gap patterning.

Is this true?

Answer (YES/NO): NO